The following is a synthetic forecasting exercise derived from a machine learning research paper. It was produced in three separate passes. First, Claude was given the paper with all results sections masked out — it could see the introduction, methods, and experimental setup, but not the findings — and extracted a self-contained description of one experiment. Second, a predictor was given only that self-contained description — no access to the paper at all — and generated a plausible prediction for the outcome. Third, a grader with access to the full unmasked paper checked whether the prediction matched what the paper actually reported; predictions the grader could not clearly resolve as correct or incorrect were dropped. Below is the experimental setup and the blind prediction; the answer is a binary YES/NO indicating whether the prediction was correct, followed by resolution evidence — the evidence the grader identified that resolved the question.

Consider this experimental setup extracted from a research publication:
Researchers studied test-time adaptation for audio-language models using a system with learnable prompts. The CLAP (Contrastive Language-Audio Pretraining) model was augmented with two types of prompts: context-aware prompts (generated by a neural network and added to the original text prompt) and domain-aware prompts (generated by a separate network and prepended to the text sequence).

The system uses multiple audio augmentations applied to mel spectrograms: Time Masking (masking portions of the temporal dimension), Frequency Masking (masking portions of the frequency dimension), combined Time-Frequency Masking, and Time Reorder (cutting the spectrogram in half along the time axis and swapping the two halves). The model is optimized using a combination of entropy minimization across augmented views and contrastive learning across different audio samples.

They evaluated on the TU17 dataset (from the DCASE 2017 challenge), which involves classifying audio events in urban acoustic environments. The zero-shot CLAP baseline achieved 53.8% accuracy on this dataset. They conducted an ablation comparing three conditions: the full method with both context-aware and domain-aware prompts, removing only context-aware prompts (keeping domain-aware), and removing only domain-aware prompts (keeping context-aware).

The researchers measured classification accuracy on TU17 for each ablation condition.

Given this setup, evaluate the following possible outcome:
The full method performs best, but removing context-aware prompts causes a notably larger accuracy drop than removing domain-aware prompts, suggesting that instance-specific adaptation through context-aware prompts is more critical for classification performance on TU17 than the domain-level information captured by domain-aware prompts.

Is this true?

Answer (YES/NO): NO